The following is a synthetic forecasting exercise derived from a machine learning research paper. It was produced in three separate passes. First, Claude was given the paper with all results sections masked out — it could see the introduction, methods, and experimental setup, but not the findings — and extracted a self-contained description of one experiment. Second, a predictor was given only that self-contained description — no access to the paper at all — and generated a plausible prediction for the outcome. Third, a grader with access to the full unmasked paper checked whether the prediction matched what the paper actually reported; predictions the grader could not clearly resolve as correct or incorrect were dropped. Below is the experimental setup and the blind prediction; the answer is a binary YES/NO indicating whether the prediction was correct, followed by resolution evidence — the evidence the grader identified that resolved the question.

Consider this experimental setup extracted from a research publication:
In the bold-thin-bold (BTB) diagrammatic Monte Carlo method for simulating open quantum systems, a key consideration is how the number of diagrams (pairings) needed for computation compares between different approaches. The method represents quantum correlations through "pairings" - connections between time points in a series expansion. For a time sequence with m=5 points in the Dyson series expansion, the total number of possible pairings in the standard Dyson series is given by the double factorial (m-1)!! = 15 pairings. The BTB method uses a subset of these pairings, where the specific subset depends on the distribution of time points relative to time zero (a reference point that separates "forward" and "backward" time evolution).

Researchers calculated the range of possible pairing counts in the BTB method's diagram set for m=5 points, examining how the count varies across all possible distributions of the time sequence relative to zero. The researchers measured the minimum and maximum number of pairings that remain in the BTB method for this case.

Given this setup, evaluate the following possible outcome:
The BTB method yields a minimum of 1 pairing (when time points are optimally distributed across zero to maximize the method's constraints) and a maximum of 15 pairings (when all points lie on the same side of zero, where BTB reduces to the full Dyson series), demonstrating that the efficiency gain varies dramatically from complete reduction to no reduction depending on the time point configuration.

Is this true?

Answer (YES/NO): NO